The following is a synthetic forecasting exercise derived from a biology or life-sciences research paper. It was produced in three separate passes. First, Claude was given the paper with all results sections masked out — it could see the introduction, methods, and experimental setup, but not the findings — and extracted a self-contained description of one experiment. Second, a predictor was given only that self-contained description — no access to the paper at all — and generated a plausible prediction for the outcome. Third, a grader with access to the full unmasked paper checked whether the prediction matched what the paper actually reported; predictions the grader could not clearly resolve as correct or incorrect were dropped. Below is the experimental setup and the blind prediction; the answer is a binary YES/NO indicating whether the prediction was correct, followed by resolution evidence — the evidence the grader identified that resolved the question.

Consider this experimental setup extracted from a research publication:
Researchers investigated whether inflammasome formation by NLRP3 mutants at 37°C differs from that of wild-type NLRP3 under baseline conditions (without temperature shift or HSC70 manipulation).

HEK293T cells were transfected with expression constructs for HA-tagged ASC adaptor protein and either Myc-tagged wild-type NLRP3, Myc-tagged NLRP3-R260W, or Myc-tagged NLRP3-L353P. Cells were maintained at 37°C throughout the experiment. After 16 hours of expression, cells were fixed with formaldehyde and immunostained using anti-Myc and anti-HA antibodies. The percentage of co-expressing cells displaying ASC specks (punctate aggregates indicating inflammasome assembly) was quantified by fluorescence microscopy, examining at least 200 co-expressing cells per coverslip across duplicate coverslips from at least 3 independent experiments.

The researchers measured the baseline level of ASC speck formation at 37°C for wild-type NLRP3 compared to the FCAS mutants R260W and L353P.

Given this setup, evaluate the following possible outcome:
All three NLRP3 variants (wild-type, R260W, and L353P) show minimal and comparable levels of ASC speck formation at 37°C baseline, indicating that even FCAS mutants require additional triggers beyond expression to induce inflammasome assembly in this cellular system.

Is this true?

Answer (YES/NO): NO